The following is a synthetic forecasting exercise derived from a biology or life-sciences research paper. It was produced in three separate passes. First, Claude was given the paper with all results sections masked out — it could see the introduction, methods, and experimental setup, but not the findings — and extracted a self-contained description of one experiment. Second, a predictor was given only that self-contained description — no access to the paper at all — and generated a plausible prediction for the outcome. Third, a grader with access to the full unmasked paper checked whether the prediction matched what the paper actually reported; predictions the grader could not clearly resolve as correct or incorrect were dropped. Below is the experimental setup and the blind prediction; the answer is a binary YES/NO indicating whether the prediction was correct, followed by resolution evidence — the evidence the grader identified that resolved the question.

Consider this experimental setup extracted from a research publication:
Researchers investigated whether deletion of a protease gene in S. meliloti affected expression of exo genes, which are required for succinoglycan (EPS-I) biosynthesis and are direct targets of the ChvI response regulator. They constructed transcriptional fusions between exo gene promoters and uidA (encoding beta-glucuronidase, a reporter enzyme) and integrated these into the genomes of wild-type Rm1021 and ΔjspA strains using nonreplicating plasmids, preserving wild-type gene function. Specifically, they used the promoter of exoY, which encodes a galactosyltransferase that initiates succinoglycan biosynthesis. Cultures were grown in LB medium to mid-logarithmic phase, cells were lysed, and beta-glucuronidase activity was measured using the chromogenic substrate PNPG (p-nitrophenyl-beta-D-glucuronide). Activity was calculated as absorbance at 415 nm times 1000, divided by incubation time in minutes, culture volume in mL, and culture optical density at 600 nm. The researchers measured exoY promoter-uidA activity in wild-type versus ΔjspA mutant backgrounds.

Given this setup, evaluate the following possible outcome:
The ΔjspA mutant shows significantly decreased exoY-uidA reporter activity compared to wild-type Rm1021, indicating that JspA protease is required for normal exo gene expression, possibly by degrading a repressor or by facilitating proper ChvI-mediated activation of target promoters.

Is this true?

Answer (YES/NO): YES